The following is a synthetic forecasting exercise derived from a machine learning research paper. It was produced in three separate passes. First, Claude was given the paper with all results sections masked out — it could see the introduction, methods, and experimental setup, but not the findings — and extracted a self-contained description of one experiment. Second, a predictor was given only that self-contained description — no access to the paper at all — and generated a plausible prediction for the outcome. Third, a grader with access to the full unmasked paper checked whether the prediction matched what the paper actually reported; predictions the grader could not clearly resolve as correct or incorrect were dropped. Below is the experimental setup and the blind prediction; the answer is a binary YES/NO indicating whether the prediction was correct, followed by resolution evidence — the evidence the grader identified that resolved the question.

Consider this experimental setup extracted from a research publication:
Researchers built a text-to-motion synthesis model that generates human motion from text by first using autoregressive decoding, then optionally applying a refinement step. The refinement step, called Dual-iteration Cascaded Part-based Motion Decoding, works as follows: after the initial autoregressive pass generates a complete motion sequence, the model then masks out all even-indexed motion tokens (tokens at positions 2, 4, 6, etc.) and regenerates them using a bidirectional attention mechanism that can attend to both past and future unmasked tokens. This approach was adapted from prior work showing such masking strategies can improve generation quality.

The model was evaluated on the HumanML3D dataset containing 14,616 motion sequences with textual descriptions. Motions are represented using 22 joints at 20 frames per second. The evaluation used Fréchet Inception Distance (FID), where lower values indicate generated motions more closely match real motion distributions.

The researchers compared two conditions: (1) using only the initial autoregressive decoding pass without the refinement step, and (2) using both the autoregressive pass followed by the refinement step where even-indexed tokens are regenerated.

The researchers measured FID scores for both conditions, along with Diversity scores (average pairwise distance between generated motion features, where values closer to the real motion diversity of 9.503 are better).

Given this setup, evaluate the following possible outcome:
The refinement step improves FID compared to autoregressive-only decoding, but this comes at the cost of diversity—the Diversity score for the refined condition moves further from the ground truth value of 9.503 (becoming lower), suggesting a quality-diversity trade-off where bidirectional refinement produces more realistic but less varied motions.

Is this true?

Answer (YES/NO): NO